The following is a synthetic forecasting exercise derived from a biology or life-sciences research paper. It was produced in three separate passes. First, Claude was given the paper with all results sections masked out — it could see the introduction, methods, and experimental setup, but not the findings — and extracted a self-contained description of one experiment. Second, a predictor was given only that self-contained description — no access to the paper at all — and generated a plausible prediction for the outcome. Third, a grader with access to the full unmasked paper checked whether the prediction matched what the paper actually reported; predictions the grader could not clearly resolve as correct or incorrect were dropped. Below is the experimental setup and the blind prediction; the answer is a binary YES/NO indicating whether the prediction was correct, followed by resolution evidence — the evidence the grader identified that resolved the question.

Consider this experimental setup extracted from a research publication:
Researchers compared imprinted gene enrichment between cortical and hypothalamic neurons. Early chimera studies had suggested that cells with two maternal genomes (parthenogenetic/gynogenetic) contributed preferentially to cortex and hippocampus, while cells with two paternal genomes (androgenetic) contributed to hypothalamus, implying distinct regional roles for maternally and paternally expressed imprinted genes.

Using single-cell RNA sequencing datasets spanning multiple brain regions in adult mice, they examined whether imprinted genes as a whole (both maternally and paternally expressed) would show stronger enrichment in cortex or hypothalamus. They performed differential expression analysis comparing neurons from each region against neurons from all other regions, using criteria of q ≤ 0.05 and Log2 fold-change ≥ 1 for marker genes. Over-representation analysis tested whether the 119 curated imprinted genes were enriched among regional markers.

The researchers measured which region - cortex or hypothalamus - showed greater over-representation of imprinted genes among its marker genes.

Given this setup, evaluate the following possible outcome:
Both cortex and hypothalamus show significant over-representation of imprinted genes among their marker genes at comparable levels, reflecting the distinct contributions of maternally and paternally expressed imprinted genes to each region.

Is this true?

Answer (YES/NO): NO